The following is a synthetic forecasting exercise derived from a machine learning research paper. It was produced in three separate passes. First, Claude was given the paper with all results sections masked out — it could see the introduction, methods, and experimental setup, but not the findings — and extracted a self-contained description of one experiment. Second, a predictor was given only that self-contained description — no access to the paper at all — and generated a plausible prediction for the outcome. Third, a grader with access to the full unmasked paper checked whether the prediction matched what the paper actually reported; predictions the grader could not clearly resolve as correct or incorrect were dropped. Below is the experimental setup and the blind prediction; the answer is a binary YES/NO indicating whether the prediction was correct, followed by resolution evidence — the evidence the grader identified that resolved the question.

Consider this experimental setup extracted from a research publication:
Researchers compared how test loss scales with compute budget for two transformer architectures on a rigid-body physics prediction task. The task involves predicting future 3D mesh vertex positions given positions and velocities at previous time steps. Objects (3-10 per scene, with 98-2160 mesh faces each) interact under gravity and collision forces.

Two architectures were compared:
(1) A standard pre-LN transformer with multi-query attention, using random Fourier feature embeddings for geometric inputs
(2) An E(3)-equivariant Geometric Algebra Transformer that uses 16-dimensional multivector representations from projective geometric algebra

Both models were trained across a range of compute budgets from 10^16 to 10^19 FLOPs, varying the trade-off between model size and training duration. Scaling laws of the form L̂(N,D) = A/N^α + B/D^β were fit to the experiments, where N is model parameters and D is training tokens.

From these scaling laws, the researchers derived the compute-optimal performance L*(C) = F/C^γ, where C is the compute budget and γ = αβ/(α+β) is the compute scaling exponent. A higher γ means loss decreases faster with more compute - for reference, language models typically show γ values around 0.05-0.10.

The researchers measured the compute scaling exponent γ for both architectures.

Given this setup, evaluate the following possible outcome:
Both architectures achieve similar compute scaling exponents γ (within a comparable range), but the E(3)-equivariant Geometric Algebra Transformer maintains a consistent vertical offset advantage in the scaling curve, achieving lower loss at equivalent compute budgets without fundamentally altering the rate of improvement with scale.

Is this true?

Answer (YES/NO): YES